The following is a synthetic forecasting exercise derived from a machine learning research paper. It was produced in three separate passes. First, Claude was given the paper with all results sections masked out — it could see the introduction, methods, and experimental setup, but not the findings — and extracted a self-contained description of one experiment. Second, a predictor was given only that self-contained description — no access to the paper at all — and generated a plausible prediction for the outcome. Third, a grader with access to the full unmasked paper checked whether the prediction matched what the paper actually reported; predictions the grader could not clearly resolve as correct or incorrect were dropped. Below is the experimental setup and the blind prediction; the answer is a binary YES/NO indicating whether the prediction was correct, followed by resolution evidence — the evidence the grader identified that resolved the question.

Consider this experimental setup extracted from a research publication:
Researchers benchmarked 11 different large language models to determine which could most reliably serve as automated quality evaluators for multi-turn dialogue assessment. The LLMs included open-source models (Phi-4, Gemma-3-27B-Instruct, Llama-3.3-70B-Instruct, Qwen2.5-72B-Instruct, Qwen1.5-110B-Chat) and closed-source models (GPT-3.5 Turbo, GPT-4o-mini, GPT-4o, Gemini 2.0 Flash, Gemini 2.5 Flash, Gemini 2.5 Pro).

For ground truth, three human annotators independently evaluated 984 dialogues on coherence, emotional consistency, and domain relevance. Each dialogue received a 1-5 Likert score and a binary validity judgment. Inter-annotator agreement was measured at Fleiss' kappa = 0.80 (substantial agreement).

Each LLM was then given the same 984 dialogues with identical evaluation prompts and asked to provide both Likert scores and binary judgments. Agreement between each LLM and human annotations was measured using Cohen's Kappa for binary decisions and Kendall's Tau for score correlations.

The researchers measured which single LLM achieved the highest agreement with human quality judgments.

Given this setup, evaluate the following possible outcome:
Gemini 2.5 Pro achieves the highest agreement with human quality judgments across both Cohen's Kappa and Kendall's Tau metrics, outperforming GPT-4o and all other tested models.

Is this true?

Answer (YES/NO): NO